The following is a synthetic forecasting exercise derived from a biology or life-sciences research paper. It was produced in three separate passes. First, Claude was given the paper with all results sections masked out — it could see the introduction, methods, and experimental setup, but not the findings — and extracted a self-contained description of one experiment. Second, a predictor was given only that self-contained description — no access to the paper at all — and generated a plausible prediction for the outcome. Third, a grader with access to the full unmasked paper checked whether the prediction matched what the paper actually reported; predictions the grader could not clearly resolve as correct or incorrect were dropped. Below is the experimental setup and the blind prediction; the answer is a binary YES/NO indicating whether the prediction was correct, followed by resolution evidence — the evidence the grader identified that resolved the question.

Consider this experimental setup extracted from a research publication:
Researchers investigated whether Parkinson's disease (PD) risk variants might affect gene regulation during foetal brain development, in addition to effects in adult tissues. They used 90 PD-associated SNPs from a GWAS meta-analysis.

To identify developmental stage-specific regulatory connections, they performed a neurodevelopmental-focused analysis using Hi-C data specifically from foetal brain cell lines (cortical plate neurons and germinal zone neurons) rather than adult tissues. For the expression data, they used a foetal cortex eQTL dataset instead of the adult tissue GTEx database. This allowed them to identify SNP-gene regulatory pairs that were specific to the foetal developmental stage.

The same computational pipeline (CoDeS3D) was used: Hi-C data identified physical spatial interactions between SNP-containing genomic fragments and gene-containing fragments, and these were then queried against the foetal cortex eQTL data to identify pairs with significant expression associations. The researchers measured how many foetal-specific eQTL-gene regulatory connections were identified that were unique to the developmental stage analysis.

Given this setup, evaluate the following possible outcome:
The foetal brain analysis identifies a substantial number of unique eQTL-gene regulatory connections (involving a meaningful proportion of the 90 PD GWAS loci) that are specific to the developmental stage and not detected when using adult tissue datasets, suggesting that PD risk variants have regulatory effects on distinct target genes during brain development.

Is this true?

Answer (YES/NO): YES